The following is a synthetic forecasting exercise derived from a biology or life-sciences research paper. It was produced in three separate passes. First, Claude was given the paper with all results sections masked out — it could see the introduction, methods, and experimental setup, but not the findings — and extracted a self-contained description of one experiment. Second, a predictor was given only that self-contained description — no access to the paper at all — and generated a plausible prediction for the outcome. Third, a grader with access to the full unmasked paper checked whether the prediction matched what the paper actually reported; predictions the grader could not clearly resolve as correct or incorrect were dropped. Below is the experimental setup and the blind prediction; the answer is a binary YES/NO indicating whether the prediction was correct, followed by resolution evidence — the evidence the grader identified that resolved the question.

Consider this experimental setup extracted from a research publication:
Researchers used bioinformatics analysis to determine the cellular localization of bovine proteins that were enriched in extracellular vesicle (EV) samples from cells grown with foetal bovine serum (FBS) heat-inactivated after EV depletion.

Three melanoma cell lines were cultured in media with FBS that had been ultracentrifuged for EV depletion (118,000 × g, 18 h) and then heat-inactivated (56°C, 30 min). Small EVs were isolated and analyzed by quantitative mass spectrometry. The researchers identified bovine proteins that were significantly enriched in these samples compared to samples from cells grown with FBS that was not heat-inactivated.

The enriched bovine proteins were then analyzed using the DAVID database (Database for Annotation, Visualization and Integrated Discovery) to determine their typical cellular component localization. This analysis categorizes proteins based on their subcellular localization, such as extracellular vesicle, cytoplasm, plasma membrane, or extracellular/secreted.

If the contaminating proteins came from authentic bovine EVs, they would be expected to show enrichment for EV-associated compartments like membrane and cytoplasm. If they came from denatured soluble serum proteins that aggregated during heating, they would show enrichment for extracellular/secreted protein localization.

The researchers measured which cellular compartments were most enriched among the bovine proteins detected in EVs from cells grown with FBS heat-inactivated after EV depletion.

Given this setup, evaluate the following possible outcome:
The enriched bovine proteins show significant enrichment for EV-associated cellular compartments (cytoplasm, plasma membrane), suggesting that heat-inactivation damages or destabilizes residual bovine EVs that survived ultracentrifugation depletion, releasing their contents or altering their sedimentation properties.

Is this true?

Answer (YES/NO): NO